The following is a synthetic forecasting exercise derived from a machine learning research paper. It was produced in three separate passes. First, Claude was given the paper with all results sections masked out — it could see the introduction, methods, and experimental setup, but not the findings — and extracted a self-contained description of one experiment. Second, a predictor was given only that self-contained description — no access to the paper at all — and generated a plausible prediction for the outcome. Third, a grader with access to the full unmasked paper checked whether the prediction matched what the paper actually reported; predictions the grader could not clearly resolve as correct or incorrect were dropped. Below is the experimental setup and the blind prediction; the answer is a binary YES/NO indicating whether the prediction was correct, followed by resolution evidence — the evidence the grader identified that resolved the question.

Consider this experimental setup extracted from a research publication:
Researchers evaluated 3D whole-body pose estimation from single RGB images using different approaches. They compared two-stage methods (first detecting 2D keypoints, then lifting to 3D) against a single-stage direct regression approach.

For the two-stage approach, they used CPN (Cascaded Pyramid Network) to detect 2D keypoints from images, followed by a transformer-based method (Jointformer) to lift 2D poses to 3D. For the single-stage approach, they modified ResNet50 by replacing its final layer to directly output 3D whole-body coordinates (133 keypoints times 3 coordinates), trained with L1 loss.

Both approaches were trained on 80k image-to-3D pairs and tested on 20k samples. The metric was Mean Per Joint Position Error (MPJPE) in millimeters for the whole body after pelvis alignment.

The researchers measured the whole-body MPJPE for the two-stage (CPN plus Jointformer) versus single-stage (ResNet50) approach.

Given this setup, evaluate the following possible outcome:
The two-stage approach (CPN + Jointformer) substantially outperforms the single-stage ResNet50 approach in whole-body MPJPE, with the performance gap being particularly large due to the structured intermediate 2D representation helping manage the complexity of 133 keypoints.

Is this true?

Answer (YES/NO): YES